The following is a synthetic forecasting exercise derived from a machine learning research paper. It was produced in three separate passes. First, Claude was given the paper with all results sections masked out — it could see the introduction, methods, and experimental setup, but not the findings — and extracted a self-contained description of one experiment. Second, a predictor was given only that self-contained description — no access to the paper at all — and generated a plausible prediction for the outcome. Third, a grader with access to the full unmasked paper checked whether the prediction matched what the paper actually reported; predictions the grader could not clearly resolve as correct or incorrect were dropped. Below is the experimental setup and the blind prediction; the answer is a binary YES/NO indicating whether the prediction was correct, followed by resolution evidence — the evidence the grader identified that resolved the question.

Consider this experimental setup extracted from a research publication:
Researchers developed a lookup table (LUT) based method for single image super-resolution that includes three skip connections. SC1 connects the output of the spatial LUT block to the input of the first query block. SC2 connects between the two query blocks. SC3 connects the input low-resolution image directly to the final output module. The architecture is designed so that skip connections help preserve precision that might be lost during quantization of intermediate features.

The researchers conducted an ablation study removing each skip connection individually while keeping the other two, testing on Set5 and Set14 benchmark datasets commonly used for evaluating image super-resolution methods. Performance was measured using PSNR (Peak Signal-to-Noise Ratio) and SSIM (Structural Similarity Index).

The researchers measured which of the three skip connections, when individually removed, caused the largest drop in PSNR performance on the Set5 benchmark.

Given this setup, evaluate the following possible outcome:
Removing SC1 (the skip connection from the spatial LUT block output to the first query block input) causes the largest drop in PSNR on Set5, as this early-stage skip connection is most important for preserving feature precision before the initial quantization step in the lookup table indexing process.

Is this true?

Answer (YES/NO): NO